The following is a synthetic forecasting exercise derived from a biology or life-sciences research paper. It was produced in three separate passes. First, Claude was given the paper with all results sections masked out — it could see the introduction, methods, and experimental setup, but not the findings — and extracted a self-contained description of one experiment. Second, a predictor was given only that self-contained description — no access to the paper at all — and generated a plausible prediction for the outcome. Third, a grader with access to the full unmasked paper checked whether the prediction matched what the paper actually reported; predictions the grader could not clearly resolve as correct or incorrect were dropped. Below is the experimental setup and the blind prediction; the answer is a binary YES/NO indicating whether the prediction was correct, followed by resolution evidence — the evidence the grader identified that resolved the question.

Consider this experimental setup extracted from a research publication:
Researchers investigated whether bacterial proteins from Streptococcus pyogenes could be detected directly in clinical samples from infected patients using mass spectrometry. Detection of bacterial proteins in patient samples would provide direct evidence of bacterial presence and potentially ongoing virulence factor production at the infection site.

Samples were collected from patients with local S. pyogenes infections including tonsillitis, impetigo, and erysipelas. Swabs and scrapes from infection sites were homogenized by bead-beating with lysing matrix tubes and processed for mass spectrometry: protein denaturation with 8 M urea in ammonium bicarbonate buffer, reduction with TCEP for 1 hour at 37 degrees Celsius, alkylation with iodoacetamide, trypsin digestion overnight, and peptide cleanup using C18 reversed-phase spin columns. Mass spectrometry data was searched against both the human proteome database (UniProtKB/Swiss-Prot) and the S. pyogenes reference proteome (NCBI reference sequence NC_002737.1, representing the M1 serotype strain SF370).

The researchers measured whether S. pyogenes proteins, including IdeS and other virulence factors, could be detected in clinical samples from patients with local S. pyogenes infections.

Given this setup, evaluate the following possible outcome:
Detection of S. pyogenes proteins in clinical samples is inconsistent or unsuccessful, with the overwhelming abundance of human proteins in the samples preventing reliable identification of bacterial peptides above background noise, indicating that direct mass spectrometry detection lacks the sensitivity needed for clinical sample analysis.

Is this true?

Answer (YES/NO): NO